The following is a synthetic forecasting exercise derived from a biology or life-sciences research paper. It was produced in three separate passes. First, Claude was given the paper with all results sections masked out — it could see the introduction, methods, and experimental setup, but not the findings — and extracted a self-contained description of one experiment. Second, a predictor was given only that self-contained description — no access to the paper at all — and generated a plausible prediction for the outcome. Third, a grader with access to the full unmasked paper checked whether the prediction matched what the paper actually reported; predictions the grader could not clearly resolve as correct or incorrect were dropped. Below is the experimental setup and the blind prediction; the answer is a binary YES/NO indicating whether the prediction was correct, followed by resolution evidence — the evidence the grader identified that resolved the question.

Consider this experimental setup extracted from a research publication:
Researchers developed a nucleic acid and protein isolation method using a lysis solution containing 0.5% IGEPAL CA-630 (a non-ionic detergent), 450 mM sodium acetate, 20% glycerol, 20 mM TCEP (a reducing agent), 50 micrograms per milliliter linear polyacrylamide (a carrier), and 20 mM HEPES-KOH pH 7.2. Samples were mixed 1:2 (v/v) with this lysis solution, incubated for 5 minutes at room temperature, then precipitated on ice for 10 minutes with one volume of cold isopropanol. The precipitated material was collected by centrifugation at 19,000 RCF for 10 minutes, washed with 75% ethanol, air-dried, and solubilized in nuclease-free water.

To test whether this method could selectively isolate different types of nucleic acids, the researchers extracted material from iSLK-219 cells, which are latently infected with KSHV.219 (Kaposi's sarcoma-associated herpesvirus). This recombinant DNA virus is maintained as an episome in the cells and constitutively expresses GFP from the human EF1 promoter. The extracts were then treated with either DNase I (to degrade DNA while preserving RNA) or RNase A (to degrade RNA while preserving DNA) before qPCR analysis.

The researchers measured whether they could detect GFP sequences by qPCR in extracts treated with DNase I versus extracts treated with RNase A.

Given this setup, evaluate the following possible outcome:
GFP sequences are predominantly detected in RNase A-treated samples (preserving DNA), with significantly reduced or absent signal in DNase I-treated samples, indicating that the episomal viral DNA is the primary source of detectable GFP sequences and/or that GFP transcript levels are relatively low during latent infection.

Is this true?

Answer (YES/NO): NO